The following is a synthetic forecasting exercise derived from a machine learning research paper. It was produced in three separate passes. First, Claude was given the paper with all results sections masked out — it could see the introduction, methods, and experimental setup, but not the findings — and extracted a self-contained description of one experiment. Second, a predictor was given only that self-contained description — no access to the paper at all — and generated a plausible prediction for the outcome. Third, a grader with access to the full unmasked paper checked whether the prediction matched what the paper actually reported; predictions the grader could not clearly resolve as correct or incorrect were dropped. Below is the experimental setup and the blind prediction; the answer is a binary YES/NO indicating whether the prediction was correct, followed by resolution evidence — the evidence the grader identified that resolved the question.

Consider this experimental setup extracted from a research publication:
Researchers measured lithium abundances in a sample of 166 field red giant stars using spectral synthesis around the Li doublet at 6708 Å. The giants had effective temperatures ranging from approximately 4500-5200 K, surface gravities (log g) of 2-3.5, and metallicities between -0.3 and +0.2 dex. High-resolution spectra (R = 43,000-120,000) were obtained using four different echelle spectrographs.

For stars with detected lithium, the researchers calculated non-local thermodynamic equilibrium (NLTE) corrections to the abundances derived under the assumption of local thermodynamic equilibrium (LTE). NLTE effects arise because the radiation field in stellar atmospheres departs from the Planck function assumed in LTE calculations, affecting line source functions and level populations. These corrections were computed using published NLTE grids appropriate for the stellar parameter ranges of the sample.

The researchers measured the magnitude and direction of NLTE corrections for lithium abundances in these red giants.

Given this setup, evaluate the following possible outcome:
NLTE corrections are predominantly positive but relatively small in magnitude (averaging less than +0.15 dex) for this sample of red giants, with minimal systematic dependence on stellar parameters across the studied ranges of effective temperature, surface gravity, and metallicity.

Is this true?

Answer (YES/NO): NO